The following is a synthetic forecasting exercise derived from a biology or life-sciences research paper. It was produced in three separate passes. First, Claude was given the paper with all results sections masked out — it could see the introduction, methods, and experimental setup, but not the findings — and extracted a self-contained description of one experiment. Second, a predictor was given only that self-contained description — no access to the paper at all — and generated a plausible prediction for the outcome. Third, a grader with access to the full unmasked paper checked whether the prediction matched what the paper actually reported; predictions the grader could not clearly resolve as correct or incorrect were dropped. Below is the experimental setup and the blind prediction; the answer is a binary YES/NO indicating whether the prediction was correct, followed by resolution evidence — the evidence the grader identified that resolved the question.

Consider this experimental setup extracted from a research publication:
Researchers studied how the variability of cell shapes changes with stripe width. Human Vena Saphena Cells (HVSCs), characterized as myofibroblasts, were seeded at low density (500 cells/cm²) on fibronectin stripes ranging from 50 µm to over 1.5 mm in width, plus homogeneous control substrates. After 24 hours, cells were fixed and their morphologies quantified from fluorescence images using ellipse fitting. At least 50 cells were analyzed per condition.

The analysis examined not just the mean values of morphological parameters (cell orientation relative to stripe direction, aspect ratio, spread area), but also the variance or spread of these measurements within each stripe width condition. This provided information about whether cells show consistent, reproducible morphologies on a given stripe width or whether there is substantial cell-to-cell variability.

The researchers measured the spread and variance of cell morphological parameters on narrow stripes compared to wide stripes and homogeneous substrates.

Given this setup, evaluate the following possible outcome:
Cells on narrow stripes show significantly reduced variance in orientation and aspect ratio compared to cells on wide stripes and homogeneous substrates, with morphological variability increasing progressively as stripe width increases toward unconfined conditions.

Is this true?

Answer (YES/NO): NO